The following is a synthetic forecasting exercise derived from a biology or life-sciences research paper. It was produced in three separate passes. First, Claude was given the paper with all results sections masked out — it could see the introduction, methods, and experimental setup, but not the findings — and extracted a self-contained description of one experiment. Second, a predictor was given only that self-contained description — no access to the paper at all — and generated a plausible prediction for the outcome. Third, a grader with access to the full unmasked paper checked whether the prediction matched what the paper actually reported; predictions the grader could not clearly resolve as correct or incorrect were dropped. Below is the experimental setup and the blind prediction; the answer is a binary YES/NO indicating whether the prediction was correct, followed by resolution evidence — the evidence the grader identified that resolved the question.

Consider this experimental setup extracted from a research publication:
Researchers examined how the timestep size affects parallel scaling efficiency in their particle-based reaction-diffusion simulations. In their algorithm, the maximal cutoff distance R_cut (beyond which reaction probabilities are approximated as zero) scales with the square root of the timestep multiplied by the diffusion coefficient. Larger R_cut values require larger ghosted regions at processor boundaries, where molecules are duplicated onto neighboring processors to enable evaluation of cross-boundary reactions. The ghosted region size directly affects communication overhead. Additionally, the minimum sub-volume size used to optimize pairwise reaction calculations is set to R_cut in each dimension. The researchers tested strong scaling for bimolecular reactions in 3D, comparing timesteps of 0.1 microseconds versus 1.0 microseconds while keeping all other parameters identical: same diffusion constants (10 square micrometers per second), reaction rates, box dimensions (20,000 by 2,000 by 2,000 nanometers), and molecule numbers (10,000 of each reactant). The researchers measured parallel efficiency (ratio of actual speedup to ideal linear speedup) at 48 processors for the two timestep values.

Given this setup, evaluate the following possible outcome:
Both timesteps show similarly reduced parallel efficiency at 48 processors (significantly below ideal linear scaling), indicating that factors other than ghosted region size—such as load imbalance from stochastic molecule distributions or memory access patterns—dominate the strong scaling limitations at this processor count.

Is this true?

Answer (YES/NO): NO